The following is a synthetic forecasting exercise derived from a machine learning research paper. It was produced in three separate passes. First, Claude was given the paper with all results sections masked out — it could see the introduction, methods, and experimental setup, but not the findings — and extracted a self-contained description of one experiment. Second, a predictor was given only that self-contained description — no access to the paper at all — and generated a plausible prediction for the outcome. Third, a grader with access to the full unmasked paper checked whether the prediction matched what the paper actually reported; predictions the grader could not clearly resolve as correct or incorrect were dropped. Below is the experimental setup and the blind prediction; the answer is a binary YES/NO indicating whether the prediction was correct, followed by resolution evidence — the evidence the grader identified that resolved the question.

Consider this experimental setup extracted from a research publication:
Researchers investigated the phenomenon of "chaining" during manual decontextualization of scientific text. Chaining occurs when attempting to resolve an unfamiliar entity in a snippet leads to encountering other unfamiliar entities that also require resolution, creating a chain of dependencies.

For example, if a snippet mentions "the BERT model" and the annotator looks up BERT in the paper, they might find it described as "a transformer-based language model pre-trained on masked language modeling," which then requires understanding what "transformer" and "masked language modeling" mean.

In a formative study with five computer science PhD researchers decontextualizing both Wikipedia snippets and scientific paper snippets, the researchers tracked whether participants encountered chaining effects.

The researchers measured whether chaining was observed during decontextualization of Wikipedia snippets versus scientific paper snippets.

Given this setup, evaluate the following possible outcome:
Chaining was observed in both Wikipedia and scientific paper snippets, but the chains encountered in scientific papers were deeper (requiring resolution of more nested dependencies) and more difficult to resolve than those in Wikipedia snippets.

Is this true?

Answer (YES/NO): NO